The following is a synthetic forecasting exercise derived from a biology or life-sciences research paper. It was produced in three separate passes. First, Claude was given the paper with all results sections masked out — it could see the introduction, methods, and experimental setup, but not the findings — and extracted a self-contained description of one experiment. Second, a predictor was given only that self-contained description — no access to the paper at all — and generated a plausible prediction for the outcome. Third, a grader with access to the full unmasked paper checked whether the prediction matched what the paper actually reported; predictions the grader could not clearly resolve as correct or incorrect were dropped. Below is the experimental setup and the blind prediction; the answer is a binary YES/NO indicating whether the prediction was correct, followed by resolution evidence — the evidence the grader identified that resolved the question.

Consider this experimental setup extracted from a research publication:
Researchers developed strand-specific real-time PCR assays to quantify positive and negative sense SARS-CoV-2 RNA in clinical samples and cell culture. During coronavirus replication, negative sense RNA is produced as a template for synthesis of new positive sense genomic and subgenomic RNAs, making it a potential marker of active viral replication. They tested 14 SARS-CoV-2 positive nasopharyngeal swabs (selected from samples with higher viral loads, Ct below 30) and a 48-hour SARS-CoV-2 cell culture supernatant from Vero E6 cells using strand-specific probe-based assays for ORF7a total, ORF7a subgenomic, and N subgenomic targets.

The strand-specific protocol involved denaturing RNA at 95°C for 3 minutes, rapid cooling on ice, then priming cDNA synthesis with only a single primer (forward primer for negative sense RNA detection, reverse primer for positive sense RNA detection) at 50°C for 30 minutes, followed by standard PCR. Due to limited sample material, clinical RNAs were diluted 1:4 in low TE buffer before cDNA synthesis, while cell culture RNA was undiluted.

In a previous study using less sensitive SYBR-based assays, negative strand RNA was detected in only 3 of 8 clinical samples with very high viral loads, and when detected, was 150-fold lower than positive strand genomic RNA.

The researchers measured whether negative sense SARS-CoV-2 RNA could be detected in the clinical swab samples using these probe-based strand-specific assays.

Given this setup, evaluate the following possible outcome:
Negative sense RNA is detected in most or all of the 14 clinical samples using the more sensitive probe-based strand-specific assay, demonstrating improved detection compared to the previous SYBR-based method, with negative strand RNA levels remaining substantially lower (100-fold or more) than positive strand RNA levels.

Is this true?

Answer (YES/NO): NO